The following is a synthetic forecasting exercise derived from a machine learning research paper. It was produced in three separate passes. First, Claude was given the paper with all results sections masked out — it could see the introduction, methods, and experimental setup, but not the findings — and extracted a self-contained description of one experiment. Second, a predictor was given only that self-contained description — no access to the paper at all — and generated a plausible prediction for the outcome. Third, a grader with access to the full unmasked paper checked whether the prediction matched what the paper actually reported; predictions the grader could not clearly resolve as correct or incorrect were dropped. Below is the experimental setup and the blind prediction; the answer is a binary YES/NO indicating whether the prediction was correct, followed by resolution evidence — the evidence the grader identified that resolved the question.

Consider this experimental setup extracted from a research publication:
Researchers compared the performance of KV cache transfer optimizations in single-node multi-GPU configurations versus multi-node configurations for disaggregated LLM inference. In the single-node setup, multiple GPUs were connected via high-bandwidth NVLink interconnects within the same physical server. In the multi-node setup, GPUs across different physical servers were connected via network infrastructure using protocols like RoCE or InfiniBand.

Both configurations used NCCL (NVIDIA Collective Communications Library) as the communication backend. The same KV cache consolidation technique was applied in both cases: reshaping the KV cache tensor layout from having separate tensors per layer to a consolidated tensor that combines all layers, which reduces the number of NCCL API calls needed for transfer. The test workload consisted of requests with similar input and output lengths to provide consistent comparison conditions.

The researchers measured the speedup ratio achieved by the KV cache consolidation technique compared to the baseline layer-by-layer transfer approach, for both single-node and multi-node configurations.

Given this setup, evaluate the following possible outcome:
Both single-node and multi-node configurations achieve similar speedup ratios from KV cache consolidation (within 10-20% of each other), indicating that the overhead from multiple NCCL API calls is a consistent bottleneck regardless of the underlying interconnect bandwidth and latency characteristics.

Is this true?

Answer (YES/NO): NO